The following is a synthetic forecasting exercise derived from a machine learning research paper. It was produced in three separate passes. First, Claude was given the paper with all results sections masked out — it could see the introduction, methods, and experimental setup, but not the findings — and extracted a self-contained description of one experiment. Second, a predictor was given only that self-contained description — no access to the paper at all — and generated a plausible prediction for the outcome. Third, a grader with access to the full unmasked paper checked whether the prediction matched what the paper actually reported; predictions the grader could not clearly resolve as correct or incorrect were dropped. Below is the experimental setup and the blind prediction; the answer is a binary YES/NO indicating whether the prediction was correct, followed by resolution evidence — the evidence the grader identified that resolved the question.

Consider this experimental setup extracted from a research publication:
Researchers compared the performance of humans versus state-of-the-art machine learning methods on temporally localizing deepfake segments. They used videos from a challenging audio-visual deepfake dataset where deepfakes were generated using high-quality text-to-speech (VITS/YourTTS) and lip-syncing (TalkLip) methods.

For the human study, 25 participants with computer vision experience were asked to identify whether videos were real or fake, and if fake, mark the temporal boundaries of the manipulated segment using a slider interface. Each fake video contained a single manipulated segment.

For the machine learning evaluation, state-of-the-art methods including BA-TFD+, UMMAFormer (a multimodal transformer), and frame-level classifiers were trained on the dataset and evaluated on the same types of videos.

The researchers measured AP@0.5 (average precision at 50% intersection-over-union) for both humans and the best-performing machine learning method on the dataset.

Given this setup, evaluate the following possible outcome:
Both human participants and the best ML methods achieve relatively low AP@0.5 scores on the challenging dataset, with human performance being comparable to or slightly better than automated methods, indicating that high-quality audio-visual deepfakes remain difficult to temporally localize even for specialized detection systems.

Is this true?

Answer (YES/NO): NO